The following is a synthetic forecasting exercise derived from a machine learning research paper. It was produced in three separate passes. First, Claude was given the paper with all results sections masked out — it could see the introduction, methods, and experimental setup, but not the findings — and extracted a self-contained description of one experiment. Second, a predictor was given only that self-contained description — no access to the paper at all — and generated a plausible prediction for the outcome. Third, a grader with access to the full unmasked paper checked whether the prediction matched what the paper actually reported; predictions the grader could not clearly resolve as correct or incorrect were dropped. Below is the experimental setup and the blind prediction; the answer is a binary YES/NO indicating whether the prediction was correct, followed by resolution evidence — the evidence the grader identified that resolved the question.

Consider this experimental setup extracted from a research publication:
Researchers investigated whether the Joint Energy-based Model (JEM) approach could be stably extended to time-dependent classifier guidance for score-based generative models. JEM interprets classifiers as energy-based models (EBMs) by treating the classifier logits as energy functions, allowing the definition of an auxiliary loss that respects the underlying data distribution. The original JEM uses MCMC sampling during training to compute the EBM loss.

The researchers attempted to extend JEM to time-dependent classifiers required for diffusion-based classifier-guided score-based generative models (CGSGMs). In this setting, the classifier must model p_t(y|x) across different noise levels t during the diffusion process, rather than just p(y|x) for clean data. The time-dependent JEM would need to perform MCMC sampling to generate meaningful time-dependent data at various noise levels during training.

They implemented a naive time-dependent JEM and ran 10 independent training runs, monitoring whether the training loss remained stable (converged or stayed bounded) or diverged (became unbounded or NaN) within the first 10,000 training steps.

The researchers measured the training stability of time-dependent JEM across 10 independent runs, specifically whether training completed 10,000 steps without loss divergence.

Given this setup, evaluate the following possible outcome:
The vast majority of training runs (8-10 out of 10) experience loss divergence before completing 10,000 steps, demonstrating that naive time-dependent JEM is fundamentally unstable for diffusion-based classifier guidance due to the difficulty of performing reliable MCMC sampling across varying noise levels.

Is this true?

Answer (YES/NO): YES